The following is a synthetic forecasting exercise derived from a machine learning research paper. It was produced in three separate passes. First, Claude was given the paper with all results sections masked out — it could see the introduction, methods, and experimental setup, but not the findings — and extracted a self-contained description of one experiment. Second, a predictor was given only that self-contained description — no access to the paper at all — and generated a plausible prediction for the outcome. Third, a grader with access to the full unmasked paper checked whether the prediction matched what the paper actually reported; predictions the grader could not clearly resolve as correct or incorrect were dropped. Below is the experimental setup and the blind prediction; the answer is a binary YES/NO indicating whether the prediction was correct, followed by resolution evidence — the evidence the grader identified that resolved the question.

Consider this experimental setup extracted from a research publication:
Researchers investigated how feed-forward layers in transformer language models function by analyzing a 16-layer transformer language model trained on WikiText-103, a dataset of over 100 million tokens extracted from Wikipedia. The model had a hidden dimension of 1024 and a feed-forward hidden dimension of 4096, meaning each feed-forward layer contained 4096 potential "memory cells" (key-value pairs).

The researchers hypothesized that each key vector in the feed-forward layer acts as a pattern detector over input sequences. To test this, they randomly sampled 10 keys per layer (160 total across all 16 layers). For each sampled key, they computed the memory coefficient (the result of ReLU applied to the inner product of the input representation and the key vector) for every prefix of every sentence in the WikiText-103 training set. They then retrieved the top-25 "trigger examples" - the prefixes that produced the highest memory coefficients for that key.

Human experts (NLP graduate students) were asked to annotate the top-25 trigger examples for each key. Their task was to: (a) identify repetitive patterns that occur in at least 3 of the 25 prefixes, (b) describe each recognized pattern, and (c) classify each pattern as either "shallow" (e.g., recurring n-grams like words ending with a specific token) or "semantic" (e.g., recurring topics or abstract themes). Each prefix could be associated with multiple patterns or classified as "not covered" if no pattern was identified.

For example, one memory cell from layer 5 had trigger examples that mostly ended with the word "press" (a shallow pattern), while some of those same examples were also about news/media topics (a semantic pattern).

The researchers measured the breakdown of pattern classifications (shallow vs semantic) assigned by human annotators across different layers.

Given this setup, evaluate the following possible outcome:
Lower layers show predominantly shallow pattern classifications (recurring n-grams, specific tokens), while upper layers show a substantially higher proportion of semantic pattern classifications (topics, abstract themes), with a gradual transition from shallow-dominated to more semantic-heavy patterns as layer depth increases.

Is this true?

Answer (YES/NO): YES